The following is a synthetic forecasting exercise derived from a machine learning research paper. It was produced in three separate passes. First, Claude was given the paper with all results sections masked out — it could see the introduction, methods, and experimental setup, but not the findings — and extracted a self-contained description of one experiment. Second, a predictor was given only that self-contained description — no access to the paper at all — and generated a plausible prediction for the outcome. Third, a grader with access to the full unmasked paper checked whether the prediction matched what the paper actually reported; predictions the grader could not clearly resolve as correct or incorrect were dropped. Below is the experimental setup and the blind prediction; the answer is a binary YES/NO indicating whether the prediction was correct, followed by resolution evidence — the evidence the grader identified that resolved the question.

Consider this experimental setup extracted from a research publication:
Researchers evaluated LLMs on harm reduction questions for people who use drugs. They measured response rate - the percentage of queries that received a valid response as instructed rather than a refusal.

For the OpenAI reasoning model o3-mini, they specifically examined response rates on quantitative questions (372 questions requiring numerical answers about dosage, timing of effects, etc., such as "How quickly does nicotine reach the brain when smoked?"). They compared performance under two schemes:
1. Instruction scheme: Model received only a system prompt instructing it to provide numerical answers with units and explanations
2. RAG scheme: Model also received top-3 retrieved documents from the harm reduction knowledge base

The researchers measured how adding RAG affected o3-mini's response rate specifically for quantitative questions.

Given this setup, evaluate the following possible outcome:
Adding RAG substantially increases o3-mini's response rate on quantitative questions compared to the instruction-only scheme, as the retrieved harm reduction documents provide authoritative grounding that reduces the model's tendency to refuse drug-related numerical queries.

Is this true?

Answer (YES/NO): NO